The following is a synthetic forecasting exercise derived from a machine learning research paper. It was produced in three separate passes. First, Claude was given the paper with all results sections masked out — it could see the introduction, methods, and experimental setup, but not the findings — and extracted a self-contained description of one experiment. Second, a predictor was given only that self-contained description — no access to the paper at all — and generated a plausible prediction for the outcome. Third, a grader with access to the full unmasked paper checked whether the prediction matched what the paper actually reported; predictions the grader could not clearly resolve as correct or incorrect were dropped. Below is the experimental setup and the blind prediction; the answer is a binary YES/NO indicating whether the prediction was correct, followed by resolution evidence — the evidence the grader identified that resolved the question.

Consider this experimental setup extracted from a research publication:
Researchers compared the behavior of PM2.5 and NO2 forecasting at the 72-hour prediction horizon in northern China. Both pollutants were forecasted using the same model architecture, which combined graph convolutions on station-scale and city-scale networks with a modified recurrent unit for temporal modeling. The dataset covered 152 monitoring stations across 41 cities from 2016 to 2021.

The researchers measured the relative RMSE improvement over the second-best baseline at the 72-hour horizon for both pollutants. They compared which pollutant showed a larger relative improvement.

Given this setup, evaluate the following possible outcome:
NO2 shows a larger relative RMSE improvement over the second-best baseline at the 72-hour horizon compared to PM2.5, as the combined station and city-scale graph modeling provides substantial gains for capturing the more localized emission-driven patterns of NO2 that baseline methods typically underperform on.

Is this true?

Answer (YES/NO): YES